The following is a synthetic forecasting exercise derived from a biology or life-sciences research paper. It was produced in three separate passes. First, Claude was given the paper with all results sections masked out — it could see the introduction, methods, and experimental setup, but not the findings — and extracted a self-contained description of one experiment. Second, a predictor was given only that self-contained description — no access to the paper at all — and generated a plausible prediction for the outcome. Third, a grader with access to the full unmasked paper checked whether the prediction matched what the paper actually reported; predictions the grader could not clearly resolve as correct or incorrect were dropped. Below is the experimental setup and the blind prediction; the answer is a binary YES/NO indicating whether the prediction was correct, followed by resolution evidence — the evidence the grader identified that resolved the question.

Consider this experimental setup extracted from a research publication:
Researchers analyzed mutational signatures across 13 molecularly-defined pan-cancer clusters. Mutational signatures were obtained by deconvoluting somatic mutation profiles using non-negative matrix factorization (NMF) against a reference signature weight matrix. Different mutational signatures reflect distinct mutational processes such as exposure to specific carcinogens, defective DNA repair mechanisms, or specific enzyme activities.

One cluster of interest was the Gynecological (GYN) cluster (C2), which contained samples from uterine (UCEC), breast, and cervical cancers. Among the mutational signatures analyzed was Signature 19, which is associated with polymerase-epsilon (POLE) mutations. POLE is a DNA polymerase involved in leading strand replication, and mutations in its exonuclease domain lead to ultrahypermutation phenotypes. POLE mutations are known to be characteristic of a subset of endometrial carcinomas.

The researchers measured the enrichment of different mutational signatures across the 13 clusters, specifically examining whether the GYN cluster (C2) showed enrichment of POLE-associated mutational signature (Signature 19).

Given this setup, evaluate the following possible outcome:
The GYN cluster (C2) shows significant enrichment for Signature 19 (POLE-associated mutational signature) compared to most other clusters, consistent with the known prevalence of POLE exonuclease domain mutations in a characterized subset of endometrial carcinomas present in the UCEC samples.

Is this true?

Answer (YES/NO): YES